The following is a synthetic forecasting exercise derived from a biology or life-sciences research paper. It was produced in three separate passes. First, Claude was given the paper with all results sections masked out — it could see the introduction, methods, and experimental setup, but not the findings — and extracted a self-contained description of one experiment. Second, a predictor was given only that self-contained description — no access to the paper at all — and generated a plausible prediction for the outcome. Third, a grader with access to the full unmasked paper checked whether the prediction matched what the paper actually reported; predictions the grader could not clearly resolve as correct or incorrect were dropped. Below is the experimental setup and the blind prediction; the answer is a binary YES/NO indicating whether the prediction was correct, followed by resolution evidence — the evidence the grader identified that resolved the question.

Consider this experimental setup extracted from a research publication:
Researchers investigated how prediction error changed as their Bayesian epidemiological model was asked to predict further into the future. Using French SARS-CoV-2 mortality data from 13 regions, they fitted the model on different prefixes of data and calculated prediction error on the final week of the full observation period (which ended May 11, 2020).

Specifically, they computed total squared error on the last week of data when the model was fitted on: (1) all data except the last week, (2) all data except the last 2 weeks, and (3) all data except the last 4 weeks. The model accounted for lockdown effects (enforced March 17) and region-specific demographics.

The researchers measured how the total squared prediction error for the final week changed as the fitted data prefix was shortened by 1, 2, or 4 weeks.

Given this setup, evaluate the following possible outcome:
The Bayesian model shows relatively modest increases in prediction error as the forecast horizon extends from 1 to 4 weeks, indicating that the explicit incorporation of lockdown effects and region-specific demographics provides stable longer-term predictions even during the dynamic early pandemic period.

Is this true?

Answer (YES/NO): NO